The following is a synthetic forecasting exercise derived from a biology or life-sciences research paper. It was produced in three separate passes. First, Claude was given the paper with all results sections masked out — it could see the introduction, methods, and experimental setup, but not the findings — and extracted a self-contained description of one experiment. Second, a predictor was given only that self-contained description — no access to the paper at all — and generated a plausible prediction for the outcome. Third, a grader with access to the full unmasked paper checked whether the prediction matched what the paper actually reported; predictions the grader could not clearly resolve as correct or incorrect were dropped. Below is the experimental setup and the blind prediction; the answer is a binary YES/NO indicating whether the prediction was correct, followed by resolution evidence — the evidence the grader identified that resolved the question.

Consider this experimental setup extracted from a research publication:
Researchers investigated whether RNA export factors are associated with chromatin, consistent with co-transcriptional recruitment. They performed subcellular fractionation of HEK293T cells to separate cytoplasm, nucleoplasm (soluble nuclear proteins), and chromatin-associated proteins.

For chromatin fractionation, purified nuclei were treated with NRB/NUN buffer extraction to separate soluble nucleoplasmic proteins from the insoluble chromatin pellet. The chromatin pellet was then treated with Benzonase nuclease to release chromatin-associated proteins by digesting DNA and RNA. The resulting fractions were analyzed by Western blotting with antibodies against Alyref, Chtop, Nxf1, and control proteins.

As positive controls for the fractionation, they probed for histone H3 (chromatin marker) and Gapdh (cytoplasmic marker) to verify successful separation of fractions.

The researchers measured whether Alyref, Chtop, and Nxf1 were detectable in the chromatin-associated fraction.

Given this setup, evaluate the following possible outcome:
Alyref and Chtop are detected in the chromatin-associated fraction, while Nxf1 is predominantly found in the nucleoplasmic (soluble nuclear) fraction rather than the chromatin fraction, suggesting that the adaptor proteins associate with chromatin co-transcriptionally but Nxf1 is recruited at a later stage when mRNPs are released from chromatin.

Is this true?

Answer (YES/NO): NO